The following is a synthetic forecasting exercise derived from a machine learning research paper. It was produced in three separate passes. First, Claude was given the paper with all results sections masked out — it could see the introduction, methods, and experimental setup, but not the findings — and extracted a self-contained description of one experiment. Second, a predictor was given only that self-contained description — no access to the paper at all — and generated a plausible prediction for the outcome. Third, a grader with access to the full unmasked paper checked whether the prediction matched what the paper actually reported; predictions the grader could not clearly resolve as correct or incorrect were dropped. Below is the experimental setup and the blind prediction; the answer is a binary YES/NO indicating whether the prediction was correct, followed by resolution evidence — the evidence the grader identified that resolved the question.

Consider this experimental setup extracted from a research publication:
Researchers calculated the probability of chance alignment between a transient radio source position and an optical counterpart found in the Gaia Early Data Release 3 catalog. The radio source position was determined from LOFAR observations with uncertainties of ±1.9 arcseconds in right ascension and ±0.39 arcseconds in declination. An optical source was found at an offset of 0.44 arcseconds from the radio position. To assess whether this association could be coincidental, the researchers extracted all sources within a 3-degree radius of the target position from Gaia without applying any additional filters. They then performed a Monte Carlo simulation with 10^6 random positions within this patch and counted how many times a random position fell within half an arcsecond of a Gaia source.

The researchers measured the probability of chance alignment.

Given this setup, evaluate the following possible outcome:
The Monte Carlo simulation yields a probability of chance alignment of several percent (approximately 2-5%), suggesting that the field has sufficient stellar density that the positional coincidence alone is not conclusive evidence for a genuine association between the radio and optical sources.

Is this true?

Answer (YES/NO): NO